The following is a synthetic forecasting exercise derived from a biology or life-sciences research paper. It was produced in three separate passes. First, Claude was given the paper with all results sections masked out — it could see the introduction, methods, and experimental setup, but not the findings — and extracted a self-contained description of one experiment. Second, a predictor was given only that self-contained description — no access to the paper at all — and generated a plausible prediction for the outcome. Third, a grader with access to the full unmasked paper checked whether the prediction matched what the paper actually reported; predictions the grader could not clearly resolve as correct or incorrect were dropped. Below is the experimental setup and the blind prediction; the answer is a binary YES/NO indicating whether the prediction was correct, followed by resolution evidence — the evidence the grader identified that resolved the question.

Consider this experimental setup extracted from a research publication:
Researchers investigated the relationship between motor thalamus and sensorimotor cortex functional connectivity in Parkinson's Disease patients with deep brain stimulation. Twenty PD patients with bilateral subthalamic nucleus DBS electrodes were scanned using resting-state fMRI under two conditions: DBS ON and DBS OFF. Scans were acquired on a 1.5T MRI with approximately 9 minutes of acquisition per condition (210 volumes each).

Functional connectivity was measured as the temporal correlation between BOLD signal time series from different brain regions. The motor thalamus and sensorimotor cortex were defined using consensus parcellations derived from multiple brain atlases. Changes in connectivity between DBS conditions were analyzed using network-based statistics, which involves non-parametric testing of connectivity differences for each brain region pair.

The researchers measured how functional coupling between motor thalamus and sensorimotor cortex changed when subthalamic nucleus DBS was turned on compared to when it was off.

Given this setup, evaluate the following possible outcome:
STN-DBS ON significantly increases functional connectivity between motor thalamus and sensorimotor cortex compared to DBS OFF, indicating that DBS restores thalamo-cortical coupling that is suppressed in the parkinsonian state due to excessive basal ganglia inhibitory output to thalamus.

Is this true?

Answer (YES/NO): YES